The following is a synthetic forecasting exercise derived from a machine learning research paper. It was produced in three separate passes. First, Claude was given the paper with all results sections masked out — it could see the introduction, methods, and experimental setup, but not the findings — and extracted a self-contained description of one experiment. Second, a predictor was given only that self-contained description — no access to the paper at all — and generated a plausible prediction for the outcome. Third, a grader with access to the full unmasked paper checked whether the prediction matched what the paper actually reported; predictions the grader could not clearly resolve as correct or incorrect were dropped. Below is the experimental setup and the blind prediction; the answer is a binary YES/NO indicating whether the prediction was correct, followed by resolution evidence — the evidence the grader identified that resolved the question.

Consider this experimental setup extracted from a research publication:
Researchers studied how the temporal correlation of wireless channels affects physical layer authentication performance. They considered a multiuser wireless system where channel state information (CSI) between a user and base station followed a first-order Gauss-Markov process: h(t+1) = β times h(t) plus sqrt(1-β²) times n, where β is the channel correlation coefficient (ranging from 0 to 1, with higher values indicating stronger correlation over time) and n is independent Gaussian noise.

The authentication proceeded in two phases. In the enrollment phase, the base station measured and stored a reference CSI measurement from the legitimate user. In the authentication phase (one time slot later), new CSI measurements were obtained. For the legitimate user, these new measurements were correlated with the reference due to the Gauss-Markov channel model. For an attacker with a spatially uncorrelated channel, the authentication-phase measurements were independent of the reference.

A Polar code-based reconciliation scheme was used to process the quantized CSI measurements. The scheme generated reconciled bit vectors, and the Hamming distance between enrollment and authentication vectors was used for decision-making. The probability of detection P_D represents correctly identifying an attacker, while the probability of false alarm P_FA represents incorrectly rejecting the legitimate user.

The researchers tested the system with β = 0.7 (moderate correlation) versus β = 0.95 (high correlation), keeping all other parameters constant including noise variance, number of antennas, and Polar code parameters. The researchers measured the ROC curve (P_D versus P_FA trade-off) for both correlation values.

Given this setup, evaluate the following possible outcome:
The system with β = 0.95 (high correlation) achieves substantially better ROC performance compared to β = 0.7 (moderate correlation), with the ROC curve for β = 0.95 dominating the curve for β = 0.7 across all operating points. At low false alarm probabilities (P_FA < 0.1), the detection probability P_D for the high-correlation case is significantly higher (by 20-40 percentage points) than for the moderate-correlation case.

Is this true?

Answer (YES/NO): NO